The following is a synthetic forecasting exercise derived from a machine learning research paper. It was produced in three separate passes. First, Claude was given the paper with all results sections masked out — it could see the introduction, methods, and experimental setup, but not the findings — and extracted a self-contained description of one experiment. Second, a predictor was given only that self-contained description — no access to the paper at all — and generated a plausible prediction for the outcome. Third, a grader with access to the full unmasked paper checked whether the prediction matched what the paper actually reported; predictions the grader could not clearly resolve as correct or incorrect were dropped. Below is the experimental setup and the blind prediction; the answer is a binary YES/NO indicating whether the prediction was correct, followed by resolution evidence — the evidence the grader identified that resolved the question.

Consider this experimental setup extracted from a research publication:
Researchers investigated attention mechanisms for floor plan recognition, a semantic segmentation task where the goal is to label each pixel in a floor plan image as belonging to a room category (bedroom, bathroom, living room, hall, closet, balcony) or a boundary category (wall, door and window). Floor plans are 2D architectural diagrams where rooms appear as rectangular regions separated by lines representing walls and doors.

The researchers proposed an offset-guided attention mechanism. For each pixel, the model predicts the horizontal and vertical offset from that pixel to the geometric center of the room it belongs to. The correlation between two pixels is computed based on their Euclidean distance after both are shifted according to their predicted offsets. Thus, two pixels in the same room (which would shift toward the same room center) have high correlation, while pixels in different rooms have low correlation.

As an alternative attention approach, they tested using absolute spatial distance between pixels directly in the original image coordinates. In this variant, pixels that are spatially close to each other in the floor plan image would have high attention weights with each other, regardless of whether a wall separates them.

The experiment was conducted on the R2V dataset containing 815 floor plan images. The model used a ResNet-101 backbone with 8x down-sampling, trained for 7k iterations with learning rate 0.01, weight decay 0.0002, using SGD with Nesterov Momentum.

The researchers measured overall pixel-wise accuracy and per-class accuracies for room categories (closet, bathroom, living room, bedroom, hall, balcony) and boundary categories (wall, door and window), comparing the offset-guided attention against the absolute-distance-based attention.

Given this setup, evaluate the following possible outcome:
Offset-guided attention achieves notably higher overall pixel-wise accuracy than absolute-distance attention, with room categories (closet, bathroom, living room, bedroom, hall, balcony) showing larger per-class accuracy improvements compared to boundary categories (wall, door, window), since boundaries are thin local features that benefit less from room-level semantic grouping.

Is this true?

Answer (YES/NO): YES